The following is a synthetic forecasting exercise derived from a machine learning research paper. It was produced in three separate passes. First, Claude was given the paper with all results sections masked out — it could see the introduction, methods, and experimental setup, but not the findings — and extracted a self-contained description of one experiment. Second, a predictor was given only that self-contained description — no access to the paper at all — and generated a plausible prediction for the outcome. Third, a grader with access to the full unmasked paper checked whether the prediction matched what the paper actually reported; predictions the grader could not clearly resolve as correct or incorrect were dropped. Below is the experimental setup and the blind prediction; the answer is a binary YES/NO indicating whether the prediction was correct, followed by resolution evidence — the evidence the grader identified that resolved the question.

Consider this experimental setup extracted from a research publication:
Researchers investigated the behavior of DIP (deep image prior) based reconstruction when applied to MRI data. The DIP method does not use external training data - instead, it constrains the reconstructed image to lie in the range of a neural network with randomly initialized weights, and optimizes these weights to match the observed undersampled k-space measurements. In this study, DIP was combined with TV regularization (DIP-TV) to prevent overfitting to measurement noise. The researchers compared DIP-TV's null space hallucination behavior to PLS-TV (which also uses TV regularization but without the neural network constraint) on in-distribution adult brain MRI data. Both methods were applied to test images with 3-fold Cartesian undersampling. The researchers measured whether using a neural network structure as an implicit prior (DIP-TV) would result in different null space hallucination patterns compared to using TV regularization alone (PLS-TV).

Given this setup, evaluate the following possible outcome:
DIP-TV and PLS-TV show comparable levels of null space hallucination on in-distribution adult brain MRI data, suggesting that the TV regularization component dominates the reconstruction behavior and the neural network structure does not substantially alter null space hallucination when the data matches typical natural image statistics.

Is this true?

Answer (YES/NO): YES